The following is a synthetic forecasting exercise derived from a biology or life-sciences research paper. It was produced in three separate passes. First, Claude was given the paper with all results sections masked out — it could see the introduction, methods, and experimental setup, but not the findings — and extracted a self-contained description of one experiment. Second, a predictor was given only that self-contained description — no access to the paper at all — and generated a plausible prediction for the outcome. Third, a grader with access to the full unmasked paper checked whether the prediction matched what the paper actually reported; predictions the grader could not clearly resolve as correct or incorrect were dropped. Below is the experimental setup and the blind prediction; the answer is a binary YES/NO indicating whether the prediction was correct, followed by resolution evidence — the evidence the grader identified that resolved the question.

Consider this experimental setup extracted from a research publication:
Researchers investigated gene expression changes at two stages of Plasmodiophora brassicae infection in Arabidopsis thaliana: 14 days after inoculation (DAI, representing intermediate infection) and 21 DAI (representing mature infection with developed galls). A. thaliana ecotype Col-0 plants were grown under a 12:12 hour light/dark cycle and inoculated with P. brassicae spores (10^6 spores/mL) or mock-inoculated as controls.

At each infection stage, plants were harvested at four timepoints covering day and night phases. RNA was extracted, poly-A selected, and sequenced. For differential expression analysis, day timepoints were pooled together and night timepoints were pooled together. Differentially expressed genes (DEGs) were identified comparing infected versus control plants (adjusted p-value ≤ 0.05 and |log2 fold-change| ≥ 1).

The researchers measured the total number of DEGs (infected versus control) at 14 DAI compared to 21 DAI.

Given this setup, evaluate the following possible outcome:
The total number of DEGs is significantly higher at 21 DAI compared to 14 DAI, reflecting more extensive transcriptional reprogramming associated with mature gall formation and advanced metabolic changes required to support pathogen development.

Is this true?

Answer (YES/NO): YES